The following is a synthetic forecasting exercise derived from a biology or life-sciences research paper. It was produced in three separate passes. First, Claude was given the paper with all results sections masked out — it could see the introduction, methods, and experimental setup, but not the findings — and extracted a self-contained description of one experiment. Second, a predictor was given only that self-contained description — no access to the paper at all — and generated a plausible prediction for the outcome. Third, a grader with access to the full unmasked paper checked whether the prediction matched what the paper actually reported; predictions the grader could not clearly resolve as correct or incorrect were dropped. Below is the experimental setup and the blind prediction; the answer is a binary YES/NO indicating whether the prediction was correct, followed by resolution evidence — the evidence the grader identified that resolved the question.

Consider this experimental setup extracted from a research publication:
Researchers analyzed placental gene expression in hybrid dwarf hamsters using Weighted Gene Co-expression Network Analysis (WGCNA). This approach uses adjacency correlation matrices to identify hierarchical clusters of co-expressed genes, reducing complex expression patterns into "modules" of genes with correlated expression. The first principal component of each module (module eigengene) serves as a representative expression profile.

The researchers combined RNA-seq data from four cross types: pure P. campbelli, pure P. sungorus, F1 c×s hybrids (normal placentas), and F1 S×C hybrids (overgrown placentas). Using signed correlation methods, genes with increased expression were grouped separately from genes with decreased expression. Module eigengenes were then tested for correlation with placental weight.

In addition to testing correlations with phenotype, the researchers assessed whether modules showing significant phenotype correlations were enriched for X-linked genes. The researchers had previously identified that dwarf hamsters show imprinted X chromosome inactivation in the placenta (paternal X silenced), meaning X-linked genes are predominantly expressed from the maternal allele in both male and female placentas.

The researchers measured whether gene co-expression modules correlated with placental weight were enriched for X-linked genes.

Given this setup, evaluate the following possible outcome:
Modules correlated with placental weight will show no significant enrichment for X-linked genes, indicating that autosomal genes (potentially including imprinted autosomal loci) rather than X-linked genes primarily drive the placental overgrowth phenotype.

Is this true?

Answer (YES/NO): YES